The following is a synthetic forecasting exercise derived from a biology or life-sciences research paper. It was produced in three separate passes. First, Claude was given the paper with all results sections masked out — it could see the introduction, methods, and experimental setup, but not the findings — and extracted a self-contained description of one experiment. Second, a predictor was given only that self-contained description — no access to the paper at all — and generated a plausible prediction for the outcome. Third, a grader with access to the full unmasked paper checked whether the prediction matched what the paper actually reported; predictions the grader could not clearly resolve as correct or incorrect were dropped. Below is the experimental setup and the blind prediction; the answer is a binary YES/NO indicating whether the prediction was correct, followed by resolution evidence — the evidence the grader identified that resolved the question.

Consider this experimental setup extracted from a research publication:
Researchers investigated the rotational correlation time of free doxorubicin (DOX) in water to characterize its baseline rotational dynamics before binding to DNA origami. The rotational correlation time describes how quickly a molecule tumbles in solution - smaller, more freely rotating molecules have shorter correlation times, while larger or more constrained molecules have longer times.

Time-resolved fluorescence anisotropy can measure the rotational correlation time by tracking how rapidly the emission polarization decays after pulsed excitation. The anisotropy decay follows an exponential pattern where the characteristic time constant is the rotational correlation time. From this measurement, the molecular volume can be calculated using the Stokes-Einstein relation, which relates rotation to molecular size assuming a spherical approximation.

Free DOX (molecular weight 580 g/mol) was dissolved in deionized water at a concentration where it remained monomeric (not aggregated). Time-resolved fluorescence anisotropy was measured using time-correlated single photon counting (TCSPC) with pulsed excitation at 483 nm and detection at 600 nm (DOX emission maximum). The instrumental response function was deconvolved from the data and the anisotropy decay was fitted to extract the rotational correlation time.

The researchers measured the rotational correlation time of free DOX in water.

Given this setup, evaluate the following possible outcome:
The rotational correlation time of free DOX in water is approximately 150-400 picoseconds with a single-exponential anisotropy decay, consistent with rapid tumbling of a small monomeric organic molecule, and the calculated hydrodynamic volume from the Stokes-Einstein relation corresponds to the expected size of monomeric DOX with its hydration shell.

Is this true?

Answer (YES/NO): YES